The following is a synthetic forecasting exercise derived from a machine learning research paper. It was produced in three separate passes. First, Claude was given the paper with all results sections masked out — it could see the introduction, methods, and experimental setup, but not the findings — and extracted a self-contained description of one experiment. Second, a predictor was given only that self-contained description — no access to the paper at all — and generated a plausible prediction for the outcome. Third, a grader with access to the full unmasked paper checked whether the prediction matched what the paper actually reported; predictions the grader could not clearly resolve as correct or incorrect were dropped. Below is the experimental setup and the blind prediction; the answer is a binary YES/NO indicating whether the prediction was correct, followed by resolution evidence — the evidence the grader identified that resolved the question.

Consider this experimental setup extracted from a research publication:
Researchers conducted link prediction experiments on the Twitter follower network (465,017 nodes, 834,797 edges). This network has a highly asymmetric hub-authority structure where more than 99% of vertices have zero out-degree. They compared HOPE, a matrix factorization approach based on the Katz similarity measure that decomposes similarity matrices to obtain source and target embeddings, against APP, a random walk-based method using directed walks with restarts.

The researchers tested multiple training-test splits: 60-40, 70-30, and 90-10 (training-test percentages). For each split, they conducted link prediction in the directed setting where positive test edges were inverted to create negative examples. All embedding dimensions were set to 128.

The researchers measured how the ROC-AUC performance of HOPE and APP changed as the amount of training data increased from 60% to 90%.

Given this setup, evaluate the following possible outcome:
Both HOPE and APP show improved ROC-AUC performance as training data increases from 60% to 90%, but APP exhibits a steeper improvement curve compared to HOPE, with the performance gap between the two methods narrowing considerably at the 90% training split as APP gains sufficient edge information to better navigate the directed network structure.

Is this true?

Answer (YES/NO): NO